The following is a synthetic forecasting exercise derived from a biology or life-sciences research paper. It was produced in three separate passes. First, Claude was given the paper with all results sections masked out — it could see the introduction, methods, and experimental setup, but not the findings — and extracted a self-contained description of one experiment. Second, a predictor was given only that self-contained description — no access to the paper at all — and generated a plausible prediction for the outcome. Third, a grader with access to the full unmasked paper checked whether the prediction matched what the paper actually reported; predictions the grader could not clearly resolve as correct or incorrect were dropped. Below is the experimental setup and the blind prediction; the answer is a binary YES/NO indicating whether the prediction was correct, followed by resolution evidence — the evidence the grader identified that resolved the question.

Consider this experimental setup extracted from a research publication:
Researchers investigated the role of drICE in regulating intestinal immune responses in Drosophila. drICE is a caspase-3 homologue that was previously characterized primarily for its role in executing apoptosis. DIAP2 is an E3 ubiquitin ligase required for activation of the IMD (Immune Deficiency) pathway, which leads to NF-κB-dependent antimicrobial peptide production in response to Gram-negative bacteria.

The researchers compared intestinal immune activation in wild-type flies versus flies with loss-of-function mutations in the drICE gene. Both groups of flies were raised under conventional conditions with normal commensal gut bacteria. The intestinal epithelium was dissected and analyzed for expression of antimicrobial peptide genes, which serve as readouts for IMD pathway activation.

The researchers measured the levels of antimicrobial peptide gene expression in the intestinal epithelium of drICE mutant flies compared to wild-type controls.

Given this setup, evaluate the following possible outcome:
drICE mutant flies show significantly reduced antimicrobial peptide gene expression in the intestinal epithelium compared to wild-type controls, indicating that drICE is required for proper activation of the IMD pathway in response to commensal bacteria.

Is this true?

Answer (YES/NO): NO